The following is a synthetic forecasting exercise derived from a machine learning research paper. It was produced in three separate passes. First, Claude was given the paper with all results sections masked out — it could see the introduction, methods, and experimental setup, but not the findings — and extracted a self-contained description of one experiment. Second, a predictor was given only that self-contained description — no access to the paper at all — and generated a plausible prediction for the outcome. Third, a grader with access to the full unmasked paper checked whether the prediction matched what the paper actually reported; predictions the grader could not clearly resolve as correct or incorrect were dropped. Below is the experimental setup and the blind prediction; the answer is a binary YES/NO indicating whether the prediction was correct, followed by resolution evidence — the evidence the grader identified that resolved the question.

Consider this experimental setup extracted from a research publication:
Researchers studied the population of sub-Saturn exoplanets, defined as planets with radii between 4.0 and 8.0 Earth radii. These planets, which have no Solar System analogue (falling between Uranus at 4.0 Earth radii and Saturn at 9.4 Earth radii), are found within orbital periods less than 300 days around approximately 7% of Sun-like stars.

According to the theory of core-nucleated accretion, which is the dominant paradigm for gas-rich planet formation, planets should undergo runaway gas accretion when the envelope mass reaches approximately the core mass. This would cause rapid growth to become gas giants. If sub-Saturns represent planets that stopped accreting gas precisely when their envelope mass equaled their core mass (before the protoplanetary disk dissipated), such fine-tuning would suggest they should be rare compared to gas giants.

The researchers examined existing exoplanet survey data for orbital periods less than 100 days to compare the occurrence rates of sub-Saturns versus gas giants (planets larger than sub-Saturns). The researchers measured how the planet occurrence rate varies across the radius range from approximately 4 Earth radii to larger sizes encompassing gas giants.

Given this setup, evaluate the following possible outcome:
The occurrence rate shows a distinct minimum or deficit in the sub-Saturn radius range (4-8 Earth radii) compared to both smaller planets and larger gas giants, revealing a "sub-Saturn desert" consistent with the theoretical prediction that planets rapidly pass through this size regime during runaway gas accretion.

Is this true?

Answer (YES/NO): NO